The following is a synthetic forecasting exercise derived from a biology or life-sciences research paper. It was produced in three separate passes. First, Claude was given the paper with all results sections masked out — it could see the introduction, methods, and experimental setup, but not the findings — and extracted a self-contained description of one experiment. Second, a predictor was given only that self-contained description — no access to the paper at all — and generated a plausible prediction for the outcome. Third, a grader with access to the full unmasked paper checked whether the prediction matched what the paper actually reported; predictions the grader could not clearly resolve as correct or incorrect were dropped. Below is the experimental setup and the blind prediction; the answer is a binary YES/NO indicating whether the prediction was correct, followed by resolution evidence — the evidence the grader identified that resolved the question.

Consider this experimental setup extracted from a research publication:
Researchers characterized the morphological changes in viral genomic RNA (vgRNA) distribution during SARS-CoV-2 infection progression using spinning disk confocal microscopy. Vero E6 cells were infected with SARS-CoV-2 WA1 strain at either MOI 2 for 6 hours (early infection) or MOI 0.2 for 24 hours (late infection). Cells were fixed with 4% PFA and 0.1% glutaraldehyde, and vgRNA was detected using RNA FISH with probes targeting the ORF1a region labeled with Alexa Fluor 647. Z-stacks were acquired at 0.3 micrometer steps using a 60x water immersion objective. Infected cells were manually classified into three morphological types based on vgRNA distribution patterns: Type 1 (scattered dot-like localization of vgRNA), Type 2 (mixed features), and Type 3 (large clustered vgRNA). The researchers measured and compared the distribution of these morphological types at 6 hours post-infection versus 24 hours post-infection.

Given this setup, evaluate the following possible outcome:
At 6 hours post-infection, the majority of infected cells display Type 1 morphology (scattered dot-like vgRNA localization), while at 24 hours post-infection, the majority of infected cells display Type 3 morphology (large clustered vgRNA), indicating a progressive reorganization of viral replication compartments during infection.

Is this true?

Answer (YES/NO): YES